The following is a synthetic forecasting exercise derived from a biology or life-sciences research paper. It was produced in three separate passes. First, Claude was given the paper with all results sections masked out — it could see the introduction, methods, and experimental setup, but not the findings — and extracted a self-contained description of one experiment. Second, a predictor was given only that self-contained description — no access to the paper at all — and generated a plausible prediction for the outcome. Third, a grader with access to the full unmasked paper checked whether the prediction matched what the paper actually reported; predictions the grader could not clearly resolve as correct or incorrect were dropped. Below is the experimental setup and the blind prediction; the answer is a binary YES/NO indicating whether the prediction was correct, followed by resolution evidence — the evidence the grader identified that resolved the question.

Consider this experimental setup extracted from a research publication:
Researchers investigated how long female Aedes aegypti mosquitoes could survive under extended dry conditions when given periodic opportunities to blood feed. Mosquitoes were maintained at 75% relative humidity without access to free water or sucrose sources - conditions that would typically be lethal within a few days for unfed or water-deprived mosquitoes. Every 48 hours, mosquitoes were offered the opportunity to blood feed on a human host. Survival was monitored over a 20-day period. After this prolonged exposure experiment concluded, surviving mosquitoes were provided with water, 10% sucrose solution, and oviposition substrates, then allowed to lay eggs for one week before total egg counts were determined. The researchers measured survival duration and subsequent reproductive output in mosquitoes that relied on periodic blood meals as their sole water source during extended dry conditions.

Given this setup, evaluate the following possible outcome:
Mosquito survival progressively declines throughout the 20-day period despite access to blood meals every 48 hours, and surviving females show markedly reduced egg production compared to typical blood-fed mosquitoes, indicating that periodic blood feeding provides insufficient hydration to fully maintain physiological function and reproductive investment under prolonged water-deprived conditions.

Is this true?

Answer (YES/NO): NO